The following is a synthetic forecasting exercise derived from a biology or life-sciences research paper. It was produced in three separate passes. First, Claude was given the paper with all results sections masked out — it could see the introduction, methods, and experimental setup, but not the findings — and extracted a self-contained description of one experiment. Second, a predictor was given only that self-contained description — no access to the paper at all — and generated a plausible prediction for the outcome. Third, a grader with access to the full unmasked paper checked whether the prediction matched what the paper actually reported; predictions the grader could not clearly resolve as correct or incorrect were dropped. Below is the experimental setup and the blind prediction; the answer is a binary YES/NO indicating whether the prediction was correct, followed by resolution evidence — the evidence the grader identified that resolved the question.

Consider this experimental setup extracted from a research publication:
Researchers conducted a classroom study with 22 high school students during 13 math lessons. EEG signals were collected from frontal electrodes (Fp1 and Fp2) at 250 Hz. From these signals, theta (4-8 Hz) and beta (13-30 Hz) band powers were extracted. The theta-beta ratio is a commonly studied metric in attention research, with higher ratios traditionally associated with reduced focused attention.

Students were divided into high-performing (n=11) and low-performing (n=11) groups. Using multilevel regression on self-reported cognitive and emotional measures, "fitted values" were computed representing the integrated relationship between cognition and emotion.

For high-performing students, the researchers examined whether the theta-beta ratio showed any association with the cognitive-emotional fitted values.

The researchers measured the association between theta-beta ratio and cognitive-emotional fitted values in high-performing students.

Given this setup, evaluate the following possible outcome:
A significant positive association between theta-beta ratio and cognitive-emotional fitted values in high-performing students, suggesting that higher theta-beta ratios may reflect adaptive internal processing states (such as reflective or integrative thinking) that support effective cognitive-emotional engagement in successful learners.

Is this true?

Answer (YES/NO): NO